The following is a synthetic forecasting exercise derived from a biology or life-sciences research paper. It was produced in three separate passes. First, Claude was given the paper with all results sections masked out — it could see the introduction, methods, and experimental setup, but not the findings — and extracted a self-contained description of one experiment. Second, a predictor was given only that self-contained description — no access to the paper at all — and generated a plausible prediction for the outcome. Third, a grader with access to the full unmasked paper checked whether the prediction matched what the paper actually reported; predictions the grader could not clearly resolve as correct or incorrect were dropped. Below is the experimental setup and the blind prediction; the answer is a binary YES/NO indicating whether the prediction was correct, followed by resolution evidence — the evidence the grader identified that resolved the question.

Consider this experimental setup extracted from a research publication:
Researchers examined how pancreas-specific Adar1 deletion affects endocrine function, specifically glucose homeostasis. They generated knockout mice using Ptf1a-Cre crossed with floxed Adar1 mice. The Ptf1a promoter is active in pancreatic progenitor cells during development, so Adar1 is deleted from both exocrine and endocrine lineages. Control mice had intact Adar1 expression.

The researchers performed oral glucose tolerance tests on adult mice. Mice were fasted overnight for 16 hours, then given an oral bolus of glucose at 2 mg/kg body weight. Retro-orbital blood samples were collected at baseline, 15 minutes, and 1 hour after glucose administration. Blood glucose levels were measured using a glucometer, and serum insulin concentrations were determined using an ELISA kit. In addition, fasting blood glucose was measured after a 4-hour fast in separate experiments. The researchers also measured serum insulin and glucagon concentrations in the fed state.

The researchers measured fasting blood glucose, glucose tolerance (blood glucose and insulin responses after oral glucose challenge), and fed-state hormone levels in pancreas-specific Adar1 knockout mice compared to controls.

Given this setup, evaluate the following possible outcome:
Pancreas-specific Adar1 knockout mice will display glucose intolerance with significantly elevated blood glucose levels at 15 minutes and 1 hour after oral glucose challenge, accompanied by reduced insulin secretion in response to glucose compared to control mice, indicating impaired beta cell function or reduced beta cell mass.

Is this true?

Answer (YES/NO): NO